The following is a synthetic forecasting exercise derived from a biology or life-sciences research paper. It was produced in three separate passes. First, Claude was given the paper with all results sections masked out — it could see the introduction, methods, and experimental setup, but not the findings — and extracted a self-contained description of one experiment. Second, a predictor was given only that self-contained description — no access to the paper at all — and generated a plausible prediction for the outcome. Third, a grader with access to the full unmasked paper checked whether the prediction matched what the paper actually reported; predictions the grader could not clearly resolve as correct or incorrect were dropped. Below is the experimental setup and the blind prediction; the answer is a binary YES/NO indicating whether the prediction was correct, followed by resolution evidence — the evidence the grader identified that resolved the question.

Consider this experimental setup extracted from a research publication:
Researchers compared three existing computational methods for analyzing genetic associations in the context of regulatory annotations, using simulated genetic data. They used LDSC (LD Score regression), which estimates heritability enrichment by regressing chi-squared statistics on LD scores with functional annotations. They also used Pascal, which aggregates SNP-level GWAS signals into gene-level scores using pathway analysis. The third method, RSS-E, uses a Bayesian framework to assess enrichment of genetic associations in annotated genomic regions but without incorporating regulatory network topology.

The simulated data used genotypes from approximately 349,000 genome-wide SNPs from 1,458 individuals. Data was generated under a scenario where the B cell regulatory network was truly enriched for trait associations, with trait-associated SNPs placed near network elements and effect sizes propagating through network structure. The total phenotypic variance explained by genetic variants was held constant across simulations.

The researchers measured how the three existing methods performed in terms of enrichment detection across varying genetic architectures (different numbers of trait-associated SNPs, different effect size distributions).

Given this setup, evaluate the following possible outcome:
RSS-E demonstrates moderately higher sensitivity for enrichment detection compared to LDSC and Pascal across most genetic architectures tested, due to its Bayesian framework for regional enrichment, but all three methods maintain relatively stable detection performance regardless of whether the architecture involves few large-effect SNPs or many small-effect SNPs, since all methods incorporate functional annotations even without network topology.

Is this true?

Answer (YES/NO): NO